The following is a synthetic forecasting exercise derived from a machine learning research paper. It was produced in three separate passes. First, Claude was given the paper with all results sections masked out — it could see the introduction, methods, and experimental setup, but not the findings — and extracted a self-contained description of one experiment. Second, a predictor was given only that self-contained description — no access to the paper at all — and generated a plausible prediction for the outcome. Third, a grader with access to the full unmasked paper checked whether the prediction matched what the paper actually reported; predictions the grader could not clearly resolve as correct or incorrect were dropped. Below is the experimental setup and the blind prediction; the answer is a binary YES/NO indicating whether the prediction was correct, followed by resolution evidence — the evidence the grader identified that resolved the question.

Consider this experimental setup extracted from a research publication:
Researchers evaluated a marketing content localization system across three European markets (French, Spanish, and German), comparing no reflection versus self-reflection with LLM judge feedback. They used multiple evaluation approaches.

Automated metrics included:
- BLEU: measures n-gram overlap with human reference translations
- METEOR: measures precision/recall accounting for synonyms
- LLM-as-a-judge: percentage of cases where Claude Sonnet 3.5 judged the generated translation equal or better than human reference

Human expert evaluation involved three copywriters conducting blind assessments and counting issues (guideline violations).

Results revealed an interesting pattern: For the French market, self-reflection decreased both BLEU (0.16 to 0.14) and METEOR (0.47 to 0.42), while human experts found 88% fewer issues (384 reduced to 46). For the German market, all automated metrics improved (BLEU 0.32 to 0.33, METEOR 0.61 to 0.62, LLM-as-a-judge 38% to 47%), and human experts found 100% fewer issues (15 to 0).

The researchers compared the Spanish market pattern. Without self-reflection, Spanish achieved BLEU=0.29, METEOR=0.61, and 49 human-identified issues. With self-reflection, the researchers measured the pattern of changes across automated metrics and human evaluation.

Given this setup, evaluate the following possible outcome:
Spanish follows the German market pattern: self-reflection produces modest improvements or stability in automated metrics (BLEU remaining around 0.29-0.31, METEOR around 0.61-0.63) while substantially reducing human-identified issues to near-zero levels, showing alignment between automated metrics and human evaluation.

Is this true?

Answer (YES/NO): NO